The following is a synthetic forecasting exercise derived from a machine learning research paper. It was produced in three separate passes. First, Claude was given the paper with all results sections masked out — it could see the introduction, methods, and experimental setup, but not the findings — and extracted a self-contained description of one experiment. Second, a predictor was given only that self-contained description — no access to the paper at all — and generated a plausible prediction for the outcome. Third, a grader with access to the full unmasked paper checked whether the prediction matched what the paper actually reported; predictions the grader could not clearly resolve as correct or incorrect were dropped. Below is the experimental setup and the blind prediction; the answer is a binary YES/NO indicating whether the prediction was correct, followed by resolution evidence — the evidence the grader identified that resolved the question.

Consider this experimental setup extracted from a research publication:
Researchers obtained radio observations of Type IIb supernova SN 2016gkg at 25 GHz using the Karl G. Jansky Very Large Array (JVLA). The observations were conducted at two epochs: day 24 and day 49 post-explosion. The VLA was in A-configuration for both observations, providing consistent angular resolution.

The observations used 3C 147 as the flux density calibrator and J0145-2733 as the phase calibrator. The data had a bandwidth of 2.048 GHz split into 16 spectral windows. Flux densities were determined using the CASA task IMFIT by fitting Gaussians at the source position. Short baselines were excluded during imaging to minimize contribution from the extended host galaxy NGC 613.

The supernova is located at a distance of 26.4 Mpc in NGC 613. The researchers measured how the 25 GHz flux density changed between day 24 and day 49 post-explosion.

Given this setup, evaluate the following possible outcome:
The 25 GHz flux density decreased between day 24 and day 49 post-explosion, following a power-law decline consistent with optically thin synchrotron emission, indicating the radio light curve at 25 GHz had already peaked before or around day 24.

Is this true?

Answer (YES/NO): YES